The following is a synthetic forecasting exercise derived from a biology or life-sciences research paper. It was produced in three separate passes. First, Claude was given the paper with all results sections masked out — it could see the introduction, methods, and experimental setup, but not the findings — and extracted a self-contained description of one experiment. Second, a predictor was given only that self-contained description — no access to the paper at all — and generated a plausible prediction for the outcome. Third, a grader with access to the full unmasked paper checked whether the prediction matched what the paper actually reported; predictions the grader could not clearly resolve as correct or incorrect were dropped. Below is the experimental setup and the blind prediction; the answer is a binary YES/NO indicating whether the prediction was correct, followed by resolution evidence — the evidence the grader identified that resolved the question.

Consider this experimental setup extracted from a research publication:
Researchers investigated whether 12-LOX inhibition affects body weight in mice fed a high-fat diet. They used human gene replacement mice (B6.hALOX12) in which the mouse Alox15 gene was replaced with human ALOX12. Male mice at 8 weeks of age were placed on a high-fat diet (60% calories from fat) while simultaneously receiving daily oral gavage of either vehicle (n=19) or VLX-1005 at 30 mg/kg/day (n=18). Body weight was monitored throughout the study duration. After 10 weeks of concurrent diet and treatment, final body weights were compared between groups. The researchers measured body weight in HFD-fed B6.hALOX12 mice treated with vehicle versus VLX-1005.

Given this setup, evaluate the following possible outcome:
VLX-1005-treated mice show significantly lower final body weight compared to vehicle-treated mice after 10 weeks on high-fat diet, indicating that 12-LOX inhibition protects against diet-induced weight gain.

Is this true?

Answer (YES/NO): NO